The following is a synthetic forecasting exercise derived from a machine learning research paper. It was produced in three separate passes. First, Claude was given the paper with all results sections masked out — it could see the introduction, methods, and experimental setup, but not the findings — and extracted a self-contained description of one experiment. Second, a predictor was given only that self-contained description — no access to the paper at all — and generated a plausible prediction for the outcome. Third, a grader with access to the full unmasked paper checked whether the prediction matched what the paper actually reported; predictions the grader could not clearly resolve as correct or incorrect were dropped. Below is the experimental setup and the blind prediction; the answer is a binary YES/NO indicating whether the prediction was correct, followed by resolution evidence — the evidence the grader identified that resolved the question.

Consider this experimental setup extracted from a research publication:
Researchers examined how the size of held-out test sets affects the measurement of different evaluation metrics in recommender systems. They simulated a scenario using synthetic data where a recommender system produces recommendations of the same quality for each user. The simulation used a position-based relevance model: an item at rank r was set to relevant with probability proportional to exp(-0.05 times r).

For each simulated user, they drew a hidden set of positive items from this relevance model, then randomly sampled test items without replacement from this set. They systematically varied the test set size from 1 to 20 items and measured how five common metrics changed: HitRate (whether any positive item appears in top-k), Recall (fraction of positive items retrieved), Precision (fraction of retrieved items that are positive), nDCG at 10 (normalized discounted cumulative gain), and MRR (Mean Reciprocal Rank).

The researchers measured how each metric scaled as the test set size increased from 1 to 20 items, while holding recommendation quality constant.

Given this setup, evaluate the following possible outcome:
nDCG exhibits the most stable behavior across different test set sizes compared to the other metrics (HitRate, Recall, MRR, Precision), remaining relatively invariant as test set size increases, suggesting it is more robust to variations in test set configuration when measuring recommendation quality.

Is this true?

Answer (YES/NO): NO